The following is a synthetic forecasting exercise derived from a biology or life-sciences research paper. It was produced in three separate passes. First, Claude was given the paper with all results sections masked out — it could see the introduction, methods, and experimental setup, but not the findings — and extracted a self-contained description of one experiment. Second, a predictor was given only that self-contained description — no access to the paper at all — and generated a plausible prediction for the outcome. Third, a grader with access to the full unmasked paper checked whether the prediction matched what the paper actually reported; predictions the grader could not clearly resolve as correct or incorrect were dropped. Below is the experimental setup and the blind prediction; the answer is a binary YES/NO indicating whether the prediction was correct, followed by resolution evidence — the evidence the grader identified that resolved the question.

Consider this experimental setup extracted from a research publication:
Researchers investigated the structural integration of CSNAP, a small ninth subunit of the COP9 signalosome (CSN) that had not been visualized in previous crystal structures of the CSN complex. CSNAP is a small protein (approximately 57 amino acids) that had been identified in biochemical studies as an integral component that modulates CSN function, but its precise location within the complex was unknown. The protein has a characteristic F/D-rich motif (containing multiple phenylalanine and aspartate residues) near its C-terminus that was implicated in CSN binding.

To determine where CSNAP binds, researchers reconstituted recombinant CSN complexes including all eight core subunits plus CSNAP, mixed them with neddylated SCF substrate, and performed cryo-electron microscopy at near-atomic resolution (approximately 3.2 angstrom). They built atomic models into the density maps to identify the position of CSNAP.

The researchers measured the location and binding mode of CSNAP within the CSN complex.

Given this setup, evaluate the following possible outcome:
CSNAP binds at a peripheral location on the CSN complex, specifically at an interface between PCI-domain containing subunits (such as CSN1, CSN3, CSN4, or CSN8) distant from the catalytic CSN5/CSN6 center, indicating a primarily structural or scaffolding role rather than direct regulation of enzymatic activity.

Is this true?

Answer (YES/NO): YES